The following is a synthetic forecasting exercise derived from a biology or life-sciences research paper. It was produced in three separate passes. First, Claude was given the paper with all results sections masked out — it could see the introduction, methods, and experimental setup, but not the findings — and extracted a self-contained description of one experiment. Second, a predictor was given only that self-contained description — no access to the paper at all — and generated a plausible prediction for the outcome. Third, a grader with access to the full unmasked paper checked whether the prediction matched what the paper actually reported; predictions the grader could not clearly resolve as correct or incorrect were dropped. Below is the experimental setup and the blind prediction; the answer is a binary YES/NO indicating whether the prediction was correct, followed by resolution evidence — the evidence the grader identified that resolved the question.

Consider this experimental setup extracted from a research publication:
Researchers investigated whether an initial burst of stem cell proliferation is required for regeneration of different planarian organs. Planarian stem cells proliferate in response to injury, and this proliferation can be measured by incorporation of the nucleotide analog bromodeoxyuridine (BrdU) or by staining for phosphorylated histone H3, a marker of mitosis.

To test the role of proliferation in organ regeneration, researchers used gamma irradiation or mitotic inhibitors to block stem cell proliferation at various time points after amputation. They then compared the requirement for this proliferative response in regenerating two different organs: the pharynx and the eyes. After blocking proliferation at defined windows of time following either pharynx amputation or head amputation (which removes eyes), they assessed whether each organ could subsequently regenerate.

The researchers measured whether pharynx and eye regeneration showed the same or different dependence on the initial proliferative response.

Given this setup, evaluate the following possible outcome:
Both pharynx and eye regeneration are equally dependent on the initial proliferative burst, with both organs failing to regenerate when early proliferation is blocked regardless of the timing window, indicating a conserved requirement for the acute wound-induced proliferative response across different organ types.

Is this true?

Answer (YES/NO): NO